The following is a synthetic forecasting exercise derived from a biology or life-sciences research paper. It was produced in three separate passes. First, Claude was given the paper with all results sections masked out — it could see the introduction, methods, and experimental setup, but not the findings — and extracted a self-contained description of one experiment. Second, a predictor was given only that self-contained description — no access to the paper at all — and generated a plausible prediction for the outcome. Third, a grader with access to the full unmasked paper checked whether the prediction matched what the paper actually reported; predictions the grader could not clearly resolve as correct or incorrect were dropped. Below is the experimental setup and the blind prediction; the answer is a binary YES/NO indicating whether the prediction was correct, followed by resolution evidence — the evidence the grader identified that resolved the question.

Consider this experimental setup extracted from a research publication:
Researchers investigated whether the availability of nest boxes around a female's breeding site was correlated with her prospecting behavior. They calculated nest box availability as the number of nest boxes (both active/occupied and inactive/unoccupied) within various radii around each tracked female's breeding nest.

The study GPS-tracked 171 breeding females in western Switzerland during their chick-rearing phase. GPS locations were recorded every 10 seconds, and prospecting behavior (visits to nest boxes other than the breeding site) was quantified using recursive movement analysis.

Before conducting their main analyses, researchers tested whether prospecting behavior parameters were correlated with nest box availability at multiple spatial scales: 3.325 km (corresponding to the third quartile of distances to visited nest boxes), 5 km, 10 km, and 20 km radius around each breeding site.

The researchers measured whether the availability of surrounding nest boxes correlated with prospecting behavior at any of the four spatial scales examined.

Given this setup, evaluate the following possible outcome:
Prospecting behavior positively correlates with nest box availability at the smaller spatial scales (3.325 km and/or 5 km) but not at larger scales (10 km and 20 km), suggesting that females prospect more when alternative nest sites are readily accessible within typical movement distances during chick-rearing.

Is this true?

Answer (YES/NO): NO